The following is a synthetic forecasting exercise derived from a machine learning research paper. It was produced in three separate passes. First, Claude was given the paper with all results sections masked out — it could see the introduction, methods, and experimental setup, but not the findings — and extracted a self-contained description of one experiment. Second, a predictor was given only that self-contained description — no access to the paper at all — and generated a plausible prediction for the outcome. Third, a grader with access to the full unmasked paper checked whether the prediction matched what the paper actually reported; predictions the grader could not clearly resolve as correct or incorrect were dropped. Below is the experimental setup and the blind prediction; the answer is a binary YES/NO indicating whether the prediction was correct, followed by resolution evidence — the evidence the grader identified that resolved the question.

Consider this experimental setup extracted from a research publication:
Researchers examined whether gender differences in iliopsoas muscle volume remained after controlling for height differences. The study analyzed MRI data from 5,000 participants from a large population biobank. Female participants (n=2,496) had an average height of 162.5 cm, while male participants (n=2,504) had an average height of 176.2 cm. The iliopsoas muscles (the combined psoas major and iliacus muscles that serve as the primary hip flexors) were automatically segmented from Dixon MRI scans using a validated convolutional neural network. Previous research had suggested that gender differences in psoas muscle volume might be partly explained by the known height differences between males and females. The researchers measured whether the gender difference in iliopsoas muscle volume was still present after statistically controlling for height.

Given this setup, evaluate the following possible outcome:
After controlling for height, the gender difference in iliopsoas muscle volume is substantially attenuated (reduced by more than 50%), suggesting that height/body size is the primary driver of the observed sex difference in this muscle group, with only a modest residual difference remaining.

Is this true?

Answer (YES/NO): NO